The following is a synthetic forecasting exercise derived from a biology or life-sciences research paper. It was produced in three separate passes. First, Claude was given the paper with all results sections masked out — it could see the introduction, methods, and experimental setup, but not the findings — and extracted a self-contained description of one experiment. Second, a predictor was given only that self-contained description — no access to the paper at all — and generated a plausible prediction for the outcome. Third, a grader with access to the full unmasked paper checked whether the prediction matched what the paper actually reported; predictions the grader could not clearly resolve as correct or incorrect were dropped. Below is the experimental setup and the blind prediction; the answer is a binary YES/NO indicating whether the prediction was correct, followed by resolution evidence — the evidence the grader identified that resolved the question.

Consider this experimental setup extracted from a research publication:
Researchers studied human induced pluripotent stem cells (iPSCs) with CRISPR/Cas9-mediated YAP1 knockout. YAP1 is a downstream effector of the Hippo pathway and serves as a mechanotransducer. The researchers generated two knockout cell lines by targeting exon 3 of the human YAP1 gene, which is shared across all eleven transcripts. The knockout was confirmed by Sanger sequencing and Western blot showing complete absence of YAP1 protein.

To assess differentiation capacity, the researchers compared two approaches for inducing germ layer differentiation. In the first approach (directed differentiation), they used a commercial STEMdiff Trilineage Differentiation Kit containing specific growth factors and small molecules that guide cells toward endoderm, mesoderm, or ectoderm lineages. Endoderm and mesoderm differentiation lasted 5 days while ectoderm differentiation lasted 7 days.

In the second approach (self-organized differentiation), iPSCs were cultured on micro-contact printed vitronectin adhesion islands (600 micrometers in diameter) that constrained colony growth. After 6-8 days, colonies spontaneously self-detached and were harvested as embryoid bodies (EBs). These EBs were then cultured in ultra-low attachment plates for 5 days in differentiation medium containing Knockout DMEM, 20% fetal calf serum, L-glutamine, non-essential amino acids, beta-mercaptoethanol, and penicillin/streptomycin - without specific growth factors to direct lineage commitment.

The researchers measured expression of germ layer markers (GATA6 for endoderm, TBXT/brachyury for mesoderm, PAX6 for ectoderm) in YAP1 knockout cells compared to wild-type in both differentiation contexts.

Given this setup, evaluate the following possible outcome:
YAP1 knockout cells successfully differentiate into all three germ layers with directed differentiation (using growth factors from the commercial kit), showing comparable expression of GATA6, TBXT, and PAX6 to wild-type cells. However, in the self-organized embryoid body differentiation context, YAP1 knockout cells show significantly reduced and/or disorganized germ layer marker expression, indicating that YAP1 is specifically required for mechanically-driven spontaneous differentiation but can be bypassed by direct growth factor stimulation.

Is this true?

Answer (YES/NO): YES